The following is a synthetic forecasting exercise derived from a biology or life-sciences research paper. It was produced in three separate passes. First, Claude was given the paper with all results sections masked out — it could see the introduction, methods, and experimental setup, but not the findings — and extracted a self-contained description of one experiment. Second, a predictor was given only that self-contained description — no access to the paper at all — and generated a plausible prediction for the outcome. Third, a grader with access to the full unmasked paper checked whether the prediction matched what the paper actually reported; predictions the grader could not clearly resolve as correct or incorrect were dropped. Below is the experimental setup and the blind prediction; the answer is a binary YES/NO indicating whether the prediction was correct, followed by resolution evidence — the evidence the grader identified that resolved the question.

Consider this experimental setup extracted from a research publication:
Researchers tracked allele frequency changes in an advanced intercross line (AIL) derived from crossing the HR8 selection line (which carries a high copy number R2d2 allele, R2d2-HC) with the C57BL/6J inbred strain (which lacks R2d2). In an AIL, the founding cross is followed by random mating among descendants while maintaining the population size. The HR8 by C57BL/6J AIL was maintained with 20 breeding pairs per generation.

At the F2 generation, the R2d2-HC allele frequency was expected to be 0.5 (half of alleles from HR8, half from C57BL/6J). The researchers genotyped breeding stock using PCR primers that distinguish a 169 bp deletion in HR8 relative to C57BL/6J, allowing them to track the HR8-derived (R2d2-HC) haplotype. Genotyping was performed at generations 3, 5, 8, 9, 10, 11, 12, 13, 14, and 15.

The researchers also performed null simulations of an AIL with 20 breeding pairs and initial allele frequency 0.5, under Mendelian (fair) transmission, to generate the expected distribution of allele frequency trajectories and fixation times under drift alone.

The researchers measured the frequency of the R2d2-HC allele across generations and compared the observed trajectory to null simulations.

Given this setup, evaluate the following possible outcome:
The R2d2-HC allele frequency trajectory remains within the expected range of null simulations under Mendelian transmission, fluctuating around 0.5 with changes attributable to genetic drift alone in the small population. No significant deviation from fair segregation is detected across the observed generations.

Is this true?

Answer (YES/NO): NO